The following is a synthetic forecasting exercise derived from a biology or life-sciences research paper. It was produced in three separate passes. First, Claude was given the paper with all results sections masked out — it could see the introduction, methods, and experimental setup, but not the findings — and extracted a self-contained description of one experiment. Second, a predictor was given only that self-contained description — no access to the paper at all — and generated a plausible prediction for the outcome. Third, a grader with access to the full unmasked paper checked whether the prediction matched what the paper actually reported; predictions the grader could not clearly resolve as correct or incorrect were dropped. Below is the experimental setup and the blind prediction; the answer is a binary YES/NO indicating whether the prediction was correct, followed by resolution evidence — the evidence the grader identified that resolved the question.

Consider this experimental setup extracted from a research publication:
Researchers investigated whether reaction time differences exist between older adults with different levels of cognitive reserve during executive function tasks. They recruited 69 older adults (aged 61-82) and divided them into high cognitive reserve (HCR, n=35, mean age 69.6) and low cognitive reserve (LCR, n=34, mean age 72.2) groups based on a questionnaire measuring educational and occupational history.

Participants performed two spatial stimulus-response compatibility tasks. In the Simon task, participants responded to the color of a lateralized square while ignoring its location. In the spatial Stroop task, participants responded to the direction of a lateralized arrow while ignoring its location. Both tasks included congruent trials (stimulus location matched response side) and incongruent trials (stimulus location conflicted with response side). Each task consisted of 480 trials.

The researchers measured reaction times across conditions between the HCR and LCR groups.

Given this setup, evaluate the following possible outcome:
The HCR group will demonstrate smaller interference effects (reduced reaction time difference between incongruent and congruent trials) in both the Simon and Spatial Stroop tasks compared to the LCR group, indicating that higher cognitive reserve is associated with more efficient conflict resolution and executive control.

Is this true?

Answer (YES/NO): NO